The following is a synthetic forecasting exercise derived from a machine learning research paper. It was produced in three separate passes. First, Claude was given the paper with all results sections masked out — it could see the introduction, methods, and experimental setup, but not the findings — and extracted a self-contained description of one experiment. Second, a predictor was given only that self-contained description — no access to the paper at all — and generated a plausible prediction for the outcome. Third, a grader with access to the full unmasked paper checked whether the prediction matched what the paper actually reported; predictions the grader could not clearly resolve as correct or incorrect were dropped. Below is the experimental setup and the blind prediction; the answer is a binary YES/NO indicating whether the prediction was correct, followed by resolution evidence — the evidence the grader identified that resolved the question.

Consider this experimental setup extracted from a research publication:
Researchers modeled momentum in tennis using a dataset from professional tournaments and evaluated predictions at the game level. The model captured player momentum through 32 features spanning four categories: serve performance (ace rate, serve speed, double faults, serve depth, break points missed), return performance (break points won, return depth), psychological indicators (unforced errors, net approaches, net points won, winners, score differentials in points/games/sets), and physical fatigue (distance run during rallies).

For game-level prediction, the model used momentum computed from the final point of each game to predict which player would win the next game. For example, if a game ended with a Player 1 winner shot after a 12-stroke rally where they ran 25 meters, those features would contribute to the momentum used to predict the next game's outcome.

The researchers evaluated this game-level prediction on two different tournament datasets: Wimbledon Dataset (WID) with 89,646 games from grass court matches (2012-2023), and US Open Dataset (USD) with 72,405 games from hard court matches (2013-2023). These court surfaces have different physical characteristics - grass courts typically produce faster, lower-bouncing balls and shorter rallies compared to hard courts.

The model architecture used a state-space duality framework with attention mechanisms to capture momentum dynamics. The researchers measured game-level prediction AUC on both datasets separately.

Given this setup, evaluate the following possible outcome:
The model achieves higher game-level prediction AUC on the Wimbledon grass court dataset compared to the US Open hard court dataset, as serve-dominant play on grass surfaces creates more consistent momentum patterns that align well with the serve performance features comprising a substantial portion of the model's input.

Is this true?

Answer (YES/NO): YES